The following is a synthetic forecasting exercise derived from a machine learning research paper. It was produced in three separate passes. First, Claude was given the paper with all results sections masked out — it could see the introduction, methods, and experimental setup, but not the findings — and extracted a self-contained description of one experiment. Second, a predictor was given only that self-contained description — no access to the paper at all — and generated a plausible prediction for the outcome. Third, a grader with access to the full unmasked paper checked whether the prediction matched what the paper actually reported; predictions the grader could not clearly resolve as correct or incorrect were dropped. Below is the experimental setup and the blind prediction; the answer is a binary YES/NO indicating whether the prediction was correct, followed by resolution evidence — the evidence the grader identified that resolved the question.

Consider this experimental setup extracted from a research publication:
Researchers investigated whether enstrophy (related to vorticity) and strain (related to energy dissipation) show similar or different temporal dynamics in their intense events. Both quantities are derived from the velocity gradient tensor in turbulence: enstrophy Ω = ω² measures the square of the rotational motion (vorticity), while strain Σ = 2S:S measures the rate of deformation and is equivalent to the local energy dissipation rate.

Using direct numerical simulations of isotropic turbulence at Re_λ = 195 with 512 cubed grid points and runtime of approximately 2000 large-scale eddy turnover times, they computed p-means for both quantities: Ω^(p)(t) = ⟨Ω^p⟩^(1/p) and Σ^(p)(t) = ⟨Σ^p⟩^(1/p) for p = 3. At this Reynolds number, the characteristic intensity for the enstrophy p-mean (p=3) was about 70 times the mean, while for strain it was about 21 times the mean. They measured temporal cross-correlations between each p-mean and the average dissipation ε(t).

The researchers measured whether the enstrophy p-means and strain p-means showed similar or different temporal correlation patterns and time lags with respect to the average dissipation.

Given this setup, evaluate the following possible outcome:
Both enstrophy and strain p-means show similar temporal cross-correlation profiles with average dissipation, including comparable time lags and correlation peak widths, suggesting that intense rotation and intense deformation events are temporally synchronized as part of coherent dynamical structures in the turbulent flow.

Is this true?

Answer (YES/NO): YES